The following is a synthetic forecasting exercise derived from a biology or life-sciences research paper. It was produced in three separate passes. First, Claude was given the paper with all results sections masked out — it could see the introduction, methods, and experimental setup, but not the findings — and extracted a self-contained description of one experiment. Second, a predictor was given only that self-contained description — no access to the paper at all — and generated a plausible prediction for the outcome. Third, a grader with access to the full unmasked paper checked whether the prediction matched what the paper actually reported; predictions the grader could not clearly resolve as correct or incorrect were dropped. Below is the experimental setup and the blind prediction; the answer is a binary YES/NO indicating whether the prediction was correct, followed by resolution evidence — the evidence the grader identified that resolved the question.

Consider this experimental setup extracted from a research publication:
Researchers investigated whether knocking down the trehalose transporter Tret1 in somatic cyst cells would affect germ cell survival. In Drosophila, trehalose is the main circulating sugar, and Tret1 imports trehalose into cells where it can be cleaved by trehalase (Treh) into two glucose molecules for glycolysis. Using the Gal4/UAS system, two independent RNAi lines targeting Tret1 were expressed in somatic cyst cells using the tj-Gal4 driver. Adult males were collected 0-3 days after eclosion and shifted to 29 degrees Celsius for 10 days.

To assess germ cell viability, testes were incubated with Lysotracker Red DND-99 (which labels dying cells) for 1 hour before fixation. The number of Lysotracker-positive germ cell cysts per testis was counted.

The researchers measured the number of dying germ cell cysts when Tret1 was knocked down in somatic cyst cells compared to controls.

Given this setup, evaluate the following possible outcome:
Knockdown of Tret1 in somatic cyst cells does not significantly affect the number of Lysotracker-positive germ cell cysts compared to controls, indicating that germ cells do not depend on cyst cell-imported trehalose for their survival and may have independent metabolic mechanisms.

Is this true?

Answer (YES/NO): NO